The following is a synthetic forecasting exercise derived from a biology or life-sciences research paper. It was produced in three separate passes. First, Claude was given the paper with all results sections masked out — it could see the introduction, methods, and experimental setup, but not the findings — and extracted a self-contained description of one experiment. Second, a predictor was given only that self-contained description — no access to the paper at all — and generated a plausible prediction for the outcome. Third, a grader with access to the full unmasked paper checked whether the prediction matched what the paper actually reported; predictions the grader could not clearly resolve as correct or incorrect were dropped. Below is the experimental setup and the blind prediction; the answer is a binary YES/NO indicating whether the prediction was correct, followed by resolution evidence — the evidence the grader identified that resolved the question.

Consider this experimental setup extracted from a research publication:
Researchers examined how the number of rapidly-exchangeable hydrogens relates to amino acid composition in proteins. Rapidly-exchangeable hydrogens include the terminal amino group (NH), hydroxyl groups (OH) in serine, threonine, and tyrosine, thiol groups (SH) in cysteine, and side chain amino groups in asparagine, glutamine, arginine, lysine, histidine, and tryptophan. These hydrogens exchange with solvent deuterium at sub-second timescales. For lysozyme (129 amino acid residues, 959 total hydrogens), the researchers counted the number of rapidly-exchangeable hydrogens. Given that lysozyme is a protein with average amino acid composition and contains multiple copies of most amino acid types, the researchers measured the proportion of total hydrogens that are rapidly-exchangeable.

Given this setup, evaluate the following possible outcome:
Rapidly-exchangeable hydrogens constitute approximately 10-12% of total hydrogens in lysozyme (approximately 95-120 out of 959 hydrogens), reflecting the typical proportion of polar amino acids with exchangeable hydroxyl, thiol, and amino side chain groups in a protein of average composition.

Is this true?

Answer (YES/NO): NO